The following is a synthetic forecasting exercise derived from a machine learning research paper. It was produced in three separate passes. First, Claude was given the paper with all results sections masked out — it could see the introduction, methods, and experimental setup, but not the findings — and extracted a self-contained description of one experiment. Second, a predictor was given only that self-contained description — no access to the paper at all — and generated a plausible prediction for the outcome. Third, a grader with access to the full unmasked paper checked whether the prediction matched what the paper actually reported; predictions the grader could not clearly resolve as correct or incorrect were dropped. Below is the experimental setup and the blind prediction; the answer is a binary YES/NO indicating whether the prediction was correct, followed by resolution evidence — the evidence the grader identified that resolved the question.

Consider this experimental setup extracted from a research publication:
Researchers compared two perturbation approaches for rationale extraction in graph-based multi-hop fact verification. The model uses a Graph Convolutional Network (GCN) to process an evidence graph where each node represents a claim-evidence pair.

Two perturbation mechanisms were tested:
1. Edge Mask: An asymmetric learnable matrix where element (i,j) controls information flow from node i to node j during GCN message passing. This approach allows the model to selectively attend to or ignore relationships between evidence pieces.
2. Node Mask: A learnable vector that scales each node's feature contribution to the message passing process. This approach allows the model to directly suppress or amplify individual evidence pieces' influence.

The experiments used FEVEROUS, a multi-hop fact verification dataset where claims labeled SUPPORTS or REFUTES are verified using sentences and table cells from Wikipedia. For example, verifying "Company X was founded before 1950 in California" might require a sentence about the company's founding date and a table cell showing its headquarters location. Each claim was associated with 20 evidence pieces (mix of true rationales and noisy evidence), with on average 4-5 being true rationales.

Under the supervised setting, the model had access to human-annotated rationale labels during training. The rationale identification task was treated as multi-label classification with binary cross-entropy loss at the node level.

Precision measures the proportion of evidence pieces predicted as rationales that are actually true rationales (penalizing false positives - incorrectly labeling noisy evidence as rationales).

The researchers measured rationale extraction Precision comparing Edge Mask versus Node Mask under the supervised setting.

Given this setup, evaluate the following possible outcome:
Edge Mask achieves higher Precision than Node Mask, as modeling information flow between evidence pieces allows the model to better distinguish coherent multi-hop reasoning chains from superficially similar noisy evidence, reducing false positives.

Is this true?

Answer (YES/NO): NO